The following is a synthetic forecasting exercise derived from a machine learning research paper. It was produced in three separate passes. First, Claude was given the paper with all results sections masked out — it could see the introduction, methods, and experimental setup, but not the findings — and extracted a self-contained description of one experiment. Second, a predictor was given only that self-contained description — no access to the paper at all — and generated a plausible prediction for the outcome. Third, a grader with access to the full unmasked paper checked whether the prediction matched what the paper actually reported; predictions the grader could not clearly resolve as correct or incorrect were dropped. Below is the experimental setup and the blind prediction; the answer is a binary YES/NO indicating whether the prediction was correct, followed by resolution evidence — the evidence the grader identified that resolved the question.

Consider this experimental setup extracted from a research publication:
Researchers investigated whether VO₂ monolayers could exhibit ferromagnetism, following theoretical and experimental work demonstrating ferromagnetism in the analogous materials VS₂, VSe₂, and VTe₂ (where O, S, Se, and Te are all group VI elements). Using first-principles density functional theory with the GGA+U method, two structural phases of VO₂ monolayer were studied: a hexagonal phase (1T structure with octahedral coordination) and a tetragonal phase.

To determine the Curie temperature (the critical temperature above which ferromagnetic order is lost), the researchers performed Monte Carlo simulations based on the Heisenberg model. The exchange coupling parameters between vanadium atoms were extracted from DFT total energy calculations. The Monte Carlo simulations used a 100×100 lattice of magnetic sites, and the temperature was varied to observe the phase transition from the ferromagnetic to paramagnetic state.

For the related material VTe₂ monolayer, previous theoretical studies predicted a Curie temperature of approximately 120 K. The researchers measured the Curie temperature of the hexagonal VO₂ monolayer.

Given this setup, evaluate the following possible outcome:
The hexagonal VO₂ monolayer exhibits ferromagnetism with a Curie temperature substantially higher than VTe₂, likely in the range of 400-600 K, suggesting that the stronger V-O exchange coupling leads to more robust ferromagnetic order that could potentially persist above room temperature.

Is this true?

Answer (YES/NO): NO